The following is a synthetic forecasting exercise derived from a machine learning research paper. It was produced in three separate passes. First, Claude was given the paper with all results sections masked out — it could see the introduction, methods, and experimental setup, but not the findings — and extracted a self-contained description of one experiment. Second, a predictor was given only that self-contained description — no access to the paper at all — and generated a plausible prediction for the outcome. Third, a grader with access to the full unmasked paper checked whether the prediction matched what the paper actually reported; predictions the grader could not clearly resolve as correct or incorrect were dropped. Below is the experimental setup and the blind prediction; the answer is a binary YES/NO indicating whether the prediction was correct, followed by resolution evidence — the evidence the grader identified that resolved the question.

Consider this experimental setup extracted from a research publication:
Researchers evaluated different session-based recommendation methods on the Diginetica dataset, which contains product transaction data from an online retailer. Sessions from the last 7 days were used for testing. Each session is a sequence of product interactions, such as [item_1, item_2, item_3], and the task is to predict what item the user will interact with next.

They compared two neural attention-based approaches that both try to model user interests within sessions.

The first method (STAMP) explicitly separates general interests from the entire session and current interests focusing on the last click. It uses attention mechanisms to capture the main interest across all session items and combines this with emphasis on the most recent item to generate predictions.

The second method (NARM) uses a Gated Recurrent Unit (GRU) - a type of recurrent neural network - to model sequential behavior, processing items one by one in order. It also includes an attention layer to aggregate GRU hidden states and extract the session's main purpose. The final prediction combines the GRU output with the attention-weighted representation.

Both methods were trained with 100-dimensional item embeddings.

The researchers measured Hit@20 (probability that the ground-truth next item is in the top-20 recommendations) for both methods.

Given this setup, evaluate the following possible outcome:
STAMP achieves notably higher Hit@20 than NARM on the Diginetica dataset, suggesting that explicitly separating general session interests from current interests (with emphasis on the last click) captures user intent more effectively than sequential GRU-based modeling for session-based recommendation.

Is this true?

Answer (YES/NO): NO